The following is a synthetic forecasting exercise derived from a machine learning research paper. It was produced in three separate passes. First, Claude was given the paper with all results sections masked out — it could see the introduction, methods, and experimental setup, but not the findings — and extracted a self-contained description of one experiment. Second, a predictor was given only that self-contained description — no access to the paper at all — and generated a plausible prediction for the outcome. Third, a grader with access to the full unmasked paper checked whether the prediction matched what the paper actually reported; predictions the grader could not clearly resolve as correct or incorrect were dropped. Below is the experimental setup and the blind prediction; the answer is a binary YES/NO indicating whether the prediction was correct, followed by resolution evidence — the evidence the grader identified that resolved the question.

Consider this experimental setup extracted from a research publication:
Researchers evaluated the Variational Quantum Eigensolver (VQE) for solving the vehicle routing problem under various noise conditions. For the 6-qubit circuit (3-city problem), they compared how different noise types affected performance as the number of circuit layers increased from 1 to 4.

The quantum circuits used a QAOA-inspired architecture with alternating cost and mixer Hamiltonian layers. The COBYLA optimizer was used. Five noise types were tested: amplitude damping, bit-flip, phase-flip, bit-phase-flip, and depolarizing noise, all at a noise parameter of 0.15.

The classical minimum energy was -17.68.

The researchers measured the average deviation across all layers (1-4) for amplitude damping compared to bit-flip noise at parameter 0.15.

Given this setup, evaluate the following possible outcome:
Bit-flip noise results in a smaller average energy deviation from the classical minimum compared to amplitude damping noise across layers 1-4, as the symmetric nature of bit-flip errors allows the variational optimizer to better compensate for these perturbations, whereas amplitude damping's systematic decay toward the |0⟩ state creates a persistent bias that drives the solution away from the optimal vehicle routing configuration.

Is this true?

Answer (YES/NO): NO